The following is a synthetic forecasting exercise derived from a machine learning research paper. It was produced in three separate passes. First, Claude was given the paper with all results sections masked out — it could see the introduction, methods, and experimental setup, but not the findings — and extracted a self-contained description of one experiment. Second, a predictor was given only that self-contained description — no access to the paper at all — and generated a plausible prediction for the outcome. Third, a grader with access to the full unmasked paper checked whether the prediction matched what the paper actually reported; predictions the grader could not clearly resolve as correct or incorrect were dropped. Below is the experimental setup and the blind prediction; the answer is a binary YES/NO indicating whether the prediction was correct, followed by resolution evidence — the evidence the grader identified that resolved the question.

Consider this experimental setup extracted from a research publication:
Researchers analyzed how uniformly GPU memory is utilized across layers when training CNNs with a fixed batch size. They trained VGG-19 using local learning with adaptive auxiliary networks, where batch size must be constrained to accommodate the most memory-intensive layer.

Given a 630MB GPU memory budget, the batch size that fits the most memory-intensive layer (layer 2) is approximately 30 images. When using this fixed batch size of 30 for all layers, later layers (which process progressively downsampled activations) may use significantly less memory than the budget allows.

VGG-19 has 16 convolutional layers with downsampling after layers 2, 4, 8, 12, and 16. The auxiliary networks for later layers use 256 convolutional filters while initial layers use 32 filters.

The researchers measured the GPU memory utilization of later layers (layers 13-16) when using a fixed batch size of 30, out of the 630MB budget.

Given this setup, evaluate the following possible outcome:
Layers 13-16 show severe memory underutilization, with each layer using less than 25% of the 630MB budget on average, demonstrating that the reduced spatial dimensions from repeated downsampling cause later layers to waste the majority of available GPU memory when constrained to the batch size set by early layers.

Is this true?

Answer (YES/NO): YES